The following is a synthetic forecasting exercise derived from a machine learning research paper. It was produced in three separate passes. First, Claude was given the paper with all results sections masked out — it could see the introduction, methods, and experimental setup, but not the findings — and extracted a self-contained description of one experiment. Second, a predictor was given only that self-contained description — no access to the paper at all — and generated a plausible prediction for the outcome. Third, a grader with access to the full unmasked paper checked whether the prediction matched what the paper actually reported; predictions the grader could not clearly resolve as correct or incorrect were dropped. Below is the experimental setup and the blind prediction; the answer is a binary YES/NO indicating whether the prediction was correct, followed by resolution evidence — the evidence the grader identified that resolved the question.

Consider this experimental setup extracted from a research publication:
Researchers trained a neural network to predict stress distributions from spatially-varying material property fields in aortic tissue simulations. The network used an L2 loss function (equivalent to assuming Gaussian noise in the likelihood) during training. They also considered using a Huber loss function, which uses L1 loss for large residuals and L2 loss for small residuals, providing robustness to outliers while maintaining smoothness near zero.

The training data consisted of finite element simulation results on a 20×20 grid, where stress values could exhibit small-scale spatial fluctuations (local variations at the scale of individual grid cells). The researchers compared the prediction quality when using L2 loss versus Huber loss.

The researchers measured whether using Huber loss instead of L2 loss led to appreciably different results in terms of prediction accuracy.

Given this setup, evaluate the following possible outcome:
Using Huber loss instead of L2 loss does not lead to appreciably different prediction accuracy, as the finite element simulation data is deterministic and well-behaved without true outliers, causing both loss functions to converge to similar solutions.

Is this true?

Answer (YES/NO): YES